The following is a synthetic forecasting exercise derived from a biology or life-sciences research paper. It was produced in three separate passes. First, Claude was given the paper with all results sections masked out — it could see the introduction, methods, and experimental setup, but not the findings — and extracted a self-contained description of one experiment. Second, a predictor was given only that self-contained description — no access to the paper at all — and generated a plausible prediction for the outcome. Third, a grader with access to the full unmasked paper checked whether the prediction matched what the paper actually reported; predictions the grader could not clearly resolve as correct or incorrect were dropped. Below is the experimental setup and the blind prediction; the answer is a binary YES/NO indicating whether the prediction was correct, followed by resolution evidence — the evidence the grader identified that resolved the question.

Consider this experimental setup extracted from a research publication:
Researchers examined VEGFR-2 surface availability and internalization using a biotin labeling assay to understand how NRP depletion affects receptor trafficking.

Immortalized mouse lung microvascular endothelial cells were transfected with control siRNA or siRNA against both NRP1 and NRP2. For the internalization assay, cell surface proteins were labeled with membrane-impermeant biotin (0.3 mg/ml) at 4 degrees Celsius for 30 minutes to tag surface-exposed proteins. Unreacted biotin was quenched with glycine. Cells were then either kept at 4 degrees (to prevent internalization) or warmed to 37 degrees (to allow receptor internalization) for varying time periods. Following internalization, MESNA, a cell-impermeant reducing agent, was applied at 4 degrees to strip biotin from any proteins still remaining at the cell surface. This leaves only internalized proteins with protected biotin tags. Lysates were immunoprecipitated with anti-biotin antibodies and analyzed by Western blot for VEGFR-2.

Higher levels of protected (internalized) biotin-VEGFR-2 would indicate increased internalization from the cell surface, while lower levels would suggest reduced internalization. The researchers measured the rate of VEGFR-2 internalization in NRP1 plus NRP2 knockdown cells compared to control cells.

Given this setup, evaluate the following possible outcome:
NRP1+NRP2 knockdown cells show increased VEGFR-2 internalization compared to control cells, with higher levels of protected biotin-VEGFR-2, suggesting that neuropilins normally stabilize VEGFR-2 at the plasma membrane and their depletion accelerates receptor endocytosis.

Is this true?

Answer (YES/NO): YES